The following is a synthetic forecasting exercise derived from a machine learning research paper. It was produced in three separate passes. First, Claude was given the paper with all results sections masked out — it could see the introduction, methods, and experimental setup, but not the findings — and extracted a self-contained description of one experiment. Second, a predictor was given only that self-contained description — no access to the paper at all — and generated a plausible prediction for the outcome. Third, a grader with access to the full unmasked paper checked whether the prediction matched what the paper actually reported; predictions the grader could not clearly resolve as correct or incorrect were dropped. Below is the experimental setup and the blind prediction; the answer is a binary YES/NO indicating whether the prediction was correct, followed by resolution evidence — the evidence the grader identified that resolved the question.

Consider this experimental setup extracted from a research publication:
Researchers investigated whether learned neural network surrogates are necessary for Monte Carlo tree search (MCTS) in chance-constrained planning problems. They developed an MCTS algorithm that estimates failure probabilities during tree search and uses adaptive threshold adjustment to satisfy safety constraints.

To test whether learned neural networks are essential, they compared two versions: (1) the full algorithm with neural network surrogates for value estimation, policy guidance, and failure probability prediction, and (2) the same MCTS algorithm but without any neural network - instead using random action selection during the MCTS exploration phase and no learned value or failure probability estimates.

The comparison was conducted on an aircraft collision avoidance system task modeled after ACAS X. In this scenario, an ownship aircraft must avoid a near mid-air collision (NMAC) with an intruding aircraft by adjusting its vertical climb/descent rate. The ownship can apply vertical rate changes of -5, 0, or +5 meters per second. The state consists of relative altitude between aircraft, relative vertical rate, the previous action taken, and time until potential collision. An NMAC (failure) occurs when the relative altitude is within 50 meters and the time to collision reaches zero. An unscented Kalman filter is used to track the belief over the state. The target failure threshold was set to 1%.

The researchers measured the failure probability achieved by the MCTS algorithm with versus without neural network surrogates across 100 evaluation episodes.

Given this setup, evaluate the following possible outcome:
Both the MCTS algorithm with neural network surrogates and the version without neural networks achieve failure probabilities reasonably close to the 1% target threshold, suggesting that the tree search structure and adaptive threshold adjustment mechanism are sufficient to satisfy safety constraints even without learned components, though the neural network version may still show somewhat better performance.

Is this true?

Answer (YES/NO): NO